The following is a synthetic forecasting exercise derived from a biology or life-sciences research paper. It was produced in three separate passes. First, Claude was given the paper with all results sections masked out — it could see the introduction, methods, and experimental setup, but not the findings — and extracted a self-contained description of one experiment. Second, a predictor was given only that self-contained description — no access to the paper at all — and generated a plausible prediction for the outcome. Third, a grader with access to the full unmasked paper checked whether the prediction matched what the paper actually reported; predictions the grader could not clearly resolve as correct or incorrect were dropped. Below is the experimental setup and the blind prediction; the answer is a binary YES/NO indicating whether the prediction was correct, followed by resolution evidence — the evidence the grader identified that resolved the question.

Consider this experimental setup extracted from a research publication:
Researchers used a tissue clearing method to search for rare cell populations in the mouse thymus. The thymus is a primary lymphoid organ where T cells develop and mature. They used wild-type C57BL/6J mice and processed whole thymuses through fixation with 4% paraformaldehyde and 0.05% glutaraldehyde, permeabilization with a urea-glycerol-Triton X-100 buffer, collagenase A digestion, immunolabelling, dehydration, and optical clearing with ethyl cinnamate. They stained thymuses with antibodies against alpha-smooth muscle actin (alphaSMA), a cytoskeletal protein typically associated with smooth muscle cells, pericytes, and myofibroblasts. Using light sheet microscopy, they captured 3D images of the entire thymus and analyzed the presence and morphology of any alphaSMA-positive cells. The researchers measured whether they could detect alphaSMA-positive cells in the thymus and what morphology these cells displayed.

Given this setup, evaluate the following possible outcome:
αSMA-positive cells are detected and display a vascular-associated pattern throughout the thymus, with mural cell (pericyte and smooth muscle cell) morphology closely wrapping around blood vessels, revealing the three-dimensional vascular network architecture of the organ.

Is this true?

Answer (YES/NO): NO